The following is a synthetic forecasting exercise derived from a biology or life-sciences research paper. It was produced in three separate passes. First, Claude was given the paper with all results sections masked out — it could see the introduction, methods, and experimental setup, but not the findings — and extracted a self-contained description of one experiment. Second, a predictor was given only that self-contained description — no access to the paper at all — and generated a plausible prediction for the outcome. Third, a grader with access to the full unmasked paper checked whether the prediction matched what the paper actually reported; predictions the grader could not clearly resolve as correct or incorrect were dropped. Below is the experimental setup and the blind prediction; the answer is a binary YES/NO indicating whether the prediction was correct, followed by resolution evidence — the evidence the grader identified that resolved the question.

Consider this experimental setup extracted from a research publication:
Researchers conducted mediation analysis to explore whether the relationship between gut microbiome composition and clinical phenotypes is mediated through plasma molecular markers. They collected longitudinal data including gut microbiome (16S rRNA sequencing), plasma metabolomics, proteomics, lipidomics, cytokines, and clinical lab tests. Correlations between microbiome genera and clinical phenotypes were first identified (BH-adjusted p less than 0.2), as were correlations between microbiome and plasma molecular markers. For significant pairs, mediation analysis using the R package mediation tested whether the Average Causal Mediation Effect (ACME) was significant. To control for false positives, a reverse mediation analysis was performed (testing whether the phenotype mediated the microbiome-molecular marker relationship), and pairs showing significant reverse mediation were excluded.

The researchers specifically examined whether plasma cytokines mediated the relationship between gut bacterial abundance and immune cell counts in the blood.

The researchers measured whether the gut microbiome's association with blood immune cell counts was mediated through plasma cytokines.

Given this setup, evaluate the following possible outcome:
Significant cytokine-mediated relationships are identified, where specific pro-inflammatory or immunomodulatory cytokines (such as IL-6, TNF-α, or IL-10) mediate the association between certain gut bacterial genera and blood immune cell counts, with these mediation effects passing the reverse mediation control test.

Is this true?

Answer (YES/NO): YES